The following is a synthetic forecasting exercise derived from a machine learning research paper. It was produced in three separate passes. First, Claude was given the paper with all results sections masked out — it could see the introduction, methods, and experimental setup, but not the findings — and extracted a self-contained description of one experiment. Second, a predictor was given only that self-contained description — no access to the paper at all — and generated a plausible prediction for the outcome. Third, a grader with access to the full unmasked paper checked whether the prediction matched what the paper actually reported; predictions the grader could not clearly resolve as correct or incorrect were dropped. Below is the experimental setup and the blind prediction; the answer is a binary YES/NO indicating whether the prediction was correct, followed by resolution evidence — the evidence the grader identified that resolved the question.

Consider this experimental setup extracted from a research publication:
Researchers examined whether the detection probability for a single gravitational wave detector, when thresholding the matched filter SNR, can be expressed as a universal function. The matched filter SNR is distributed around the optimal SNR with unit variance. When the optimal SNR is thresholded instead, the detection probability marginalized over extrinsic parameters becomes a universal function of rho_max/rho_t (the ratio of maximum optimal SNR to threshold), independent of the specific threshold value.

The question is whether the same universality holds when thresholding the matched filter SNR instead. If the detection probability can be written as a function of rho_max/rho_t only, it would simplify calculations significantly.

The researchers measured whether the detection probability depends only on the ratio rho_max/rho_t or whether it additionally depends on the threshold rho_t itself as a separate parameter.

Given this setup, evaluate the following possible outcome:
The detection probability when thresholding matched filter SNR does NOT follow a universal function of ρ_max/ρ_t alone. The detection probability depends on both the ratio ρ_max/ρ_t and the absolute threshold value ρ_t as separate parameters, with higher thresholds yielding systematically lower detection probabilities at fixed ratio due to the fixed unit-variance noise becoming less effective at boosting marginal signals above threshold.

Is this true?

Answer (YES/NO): YES